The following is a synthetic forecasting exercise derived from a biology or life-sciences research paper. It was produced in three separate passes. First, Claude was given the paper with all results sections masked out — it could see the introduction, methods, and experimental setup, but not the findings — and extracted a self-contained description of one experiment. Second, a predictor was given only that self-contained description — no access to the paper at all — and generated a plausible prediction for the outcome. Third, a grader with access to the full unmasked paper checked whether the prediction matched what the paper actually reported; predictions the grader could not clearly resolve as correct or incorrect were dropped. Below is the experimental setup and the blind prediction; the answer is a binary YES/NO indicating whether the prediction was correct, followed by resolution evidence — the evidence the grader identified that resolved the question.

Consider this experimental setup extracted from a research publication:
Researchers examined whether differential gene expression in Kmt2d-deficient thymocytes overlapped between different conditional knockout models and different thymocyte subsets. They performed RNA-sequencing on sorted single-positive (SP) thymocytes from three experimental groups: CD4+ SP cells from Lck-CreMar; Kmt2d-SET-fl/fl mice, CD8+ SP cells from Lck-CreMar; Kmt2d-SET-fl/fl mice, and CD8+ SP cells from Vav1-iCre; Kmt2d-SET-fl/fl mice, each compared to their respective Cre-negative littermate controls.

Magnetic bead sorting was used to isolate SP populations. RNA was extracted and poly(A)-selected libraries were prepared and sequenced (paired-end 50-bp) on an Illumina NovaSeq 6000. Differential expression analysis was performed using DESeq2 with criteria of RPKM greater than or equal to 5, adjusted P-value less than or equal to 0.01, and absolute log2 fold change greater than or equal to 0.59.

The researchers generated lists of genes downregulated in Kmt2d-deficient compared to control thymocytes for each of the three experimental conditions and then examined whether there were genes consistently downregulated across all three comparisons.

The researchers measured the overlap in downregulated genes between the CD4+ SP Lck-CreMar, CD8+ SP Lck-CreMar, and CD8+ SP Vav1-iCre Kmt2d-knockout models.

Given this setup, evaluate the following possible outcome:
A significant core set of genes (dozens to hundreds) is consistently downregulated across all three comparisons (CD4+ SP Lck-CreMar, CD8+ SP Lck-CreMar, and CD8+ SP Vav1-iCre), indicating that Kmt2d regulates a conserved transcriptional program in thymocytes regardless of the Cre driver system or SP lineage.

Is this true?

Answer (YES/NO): YES